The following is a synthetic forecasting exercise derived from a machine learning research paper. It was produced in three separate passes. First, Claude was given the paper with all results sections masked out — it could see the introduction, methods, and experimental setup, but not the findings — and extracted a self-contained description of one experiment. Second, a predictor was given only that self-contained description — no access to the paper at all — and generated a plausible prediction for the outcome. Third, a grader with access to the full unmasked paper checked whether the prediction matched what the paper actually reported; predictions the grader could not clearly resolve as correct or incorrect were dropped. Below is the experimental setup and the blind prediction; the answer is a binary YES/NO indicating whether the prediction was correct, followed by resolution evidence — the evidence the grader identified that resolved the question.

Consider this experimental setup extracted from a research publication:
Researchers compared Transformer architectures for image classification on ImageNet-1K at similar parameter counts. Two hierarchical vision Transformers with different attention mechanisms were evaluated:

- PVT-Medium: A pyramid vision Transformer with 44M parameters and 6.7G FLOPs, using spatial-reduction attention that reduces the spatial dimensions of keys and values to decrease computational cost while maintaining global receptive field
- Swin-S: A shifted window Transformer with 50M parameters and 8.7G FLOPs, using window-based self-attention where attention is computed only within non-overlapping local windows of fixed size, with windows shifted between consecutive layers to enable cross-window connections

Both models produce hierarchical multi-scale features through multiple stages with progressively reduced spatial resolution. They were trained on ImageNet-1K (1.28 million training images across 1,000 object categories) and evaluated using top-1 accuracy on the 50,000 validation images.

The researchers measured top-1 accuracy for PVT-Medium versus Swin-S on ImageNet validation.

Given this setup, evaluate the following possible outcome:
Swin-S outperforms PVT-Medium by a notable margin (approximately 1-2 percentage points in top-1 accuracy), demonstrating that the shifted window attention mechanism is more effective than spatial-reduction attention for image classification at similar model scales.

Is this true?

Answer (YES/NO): YES